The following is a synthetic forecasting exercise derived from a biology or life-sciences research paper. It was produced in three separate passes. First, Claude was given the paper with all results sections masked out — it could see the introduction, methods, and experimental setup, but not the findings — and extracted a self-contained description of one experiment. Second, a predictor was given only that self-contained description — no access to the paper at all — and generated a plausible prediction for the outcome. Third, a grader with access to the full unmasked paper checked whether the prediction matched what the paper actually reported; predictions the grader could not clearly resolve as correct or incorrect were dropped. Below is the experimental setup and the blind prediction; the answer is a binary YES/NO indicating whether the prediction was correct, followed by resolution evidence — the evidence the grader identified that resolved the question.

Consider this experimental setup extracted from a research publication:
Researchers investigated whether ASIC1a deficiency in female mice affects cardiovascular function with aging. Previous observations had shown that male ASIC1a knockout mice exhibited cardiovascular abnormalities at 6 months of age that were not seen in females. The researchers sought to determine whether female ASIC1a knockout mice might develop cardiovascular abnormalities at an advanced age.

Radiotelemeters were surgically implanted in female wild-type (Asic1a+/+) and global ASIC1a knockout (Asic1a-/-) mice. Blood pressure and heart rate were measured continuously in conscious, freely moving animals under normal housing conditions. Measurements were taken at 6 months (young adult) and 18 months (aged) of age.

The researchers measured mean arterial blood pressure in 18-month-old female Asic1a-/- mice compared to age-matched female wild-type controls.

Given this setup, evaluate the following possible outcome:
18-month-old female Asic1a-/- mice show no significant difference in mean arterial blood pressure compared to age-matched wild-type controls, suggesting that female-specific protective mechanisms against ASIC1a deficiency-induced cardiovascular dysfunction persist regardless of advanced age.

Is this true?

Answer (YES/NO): NO